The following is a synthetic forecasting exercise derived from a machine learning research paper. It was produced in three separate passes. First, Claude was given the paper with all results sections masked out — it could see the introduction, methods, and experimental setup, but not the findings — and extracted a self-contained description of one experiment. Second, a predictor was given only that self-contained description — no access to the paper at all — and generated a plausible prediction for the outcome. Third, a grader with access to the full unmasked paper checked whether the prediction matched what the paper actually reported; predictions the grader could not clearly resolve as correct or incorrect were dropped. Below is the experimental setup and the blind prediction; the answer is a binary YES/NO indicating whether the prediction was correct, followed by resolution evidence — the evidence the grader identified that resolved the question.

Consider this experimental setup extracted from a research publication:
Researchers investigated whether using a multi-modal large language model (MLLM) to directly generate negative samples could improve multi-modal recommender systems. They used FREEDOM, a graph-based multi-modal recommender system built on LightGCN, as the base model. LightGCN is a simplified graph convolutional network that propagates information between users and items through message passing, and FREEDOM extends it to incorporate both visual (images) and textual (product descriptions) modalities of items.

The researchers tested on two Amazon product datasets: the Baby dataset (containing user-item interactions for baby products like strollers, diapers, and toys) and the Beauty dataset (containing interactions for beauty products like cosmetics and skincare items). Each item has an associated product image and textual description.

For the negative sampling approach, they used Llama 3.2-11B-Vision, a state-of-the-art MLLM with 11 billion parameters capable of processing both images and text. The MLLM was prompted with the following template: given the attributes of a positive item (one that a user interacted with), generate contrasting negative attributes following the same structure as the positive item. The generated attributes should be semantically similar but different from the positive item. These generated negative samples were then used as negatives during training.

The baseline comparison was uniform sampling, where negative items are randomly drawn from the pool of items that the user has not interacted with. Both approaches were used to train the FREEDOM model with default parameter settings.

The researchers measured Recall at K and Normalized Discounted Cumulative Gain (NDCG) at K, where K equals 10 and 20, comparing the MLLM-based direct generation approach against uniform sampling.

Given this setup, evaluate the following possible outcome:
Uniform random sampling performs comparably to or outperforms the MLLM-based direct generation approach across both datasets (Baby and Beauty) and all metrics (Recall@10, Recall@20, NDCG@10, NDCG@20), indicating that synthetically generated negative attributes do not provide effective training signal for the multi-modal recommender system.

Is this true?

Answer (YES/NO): YES